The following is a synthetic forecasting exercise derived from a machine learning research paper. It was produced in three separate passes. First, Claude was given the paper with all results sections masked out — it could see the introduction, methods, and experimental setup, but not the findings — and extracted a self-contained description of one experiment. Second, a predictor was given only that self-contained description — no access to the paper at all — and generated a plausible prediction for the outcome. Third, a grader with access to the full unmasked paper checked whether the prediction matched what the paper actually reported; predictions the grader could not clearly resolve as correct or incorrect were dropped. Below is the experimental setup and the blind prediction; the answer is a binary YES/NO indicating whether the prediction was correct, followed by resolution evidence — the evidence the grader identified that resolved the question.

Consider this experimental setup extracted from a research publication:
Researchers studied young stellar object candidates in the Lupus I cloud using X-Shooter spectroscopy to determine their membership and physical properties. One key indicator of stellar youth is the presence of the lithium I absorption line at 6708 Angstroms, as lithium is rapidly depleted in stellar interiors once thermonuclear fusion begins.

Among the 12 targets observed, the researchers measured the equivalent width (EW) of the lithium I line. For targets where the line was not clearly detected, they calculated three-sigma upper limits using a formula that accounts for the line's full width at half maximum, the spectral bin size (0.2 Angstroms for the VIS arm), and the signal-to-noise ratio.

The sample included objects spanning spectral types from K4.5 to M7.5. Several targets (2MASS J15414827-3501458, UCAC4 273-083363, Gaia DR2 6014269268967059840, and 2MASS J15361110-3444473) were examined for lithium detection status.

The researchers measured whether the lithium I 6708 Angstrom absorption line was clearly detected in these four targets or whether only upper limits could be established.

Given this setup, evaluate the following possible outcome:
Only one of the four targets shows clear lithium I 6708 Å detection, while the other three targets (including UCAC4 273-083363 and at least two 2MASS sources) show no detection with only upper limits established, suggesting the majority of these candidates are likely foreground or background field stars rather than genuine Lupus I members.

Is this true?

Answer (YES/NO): NO